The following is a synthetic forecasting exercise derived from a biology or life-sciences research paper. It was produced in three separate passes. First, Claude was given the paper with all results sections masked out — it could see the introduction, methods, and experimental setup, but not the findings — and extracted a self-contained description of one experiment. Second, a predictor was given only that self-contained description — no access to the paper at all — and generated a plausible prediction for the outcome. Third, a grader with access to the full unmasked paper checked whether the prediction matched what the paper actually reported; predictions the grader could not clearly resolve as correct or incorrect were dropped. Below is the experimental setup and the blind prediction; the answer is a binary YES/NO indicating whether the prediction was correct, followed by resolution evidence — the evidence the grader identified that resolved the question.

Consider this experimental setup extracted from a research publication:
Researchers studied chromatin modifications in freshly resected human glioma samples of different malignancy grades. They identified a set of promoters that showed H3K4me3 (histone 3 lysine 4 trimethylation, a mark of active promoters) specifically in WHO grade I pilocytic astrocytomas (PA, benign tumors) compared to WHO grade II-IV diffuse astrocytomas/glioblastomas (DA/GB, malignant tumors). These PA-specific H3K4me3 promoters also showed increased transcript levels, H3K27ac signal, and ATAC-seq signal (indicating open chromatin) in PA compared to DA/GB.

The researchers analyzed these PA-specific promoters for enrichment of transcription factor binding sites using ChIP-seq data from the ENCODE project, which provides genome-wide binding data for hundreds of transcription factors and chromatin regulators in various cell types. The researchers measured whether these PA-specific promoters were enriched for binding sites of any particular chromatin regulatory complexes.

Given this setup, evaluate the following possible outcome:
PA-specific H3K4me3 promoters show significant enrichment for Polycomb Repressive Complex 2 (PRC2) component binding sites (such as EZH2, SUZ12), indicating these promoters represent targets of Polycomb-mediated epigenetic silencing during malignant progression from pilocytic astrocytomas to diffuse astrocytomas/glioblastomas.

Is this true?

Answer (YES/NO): YES